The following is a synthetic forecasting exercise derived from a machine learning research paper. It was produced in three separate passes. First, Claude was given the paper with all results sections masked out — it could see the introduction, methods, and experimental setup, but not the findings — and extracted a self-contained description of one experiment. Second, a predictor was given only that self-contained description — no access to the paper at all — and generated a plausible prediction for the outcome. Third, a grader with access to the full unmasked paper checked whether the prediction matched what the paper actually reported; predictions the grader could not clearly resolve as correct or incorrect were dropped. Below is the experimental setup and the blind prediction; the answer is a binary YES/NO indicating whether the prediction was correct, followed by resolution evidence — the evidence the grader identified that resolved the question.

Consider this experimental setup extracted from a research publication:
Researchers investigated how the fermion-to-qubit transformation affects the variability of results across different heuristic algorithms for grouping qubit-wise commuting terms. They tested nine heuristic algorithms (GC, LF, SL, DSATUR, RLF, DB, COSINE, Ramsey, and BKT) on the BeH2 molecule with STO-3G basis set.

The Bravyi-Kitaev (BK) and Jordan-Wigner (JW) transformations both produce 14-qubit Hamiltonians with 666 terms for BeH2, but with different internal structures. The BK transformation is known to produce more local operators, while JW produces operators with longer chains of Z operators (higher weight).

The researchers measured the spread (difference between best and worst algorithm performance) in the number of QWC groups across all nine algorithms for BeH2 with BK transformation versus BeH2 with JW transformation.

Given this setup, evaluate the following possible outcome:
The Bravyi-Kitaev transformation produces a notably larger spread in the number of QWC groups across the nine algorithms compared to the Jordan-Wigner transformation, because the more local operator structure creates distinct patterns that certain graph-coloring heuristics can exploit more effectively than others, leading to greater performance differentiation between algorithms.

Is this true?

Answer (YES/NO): NO